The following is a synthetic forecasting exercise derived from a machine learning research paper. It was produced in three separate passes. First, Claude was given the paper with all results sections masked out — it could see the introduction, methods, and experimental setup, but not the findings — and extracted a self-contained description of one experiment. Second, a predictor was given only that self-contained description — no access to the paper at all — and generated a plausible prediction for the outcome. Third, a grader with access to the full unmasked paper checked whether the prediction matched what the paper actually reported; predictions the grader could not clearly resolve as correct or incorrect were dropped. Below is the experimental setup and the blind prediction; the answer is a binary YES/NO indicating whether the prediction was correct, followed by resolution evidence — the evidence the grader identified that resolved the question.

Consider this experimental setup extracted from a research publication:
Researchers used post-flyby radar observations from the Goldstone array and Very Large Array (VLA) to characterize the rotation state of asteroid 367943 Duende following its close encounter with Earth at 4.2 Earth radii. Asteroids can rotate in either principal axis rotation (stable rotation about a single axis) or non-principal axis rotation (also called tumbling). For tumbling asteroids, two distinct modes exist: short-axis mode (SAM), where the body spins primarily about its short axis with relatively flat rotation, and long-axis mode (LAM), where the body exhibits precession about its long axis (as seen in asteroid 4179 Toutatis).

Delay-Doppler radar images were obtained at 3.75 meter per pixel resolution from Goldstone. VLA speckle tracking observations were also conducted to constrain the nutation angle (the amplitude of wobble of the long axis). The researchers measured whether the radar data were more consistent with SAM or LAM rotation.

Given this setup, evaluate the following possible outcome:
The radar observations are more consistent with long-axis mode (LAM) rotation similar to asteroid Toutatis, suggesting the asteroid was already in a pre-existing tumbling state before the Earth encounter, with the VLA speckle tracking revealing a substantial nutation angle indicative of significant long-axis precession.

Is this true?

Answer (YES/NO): NO